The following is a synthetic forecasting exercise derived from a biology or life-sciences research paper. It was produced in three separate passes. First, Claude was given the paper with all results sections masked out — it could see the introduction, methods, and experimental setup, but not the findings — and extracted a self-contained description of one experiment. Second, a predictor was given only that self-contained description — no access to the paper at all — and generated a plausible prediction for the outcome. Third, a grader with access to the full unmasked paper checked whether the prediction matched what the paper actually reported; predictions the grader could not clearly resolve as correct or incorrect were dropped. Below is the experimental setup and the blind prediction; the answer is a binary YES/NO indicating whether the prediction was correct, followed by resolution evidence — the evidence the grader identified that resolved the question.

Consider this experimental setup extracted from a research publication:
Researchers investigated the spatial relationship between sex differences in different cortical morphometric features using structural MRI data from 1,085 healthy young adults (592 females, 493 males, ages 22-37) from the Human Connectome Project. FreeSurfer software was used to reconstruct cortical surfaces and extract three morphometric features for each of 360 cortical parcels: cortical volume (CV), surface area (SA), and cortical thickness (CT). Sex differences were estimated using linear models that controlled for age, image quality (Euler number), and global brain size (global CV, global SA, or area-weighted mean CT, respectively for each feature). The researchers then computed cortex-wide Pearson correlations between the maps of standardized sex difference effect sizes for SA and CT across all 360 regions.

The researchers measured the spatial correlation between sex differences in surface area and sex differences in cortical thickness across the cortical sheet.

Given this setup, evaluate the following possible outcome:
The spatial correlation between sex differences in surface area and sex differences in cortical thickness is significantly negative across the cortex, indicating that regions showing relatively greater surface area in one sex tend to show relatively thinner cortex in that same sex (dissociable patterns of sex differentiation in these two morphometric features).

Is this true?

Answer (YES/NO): NO